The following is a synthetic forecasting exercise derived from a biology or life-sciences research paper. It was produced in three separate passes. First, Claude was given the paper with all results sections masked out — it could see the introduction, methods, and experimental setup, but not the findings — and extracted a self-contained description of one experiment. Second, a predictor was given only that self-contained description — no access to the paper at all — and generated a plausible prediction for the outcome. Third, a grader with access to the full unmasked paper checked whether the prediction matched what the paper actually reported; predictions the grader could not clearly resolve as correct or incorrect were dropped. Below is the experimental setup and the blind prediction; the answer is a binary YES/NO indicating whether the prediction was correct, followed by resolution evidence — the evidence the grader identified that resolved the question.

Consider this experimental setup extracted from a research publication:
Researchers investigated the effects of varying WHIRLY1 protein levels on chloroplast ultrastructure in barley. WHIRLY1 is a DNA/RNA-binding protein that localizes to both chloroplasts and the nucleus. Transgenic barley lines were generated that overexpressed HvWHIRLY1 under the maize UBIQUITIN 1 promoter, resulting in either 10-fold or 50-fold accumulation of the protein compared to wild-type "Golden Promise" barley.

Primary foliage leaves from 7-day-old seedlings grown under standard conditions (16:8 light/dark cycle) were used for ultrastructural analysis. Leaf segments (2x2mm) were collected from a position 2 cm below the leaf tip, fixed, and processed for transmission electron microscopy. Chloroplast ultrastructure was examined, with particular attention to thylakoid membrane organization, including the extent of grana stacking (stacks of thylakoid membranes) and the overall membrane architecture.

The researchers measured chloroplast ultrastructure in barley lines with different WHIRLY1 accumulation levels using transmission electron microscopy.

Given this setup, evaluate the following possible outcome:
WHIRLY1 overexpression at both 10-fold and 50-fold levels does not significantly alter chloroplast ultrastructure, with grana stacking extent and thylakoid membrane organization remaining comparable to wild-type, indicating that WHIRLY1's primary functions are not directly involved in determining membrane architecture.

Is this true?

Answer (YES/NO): NO